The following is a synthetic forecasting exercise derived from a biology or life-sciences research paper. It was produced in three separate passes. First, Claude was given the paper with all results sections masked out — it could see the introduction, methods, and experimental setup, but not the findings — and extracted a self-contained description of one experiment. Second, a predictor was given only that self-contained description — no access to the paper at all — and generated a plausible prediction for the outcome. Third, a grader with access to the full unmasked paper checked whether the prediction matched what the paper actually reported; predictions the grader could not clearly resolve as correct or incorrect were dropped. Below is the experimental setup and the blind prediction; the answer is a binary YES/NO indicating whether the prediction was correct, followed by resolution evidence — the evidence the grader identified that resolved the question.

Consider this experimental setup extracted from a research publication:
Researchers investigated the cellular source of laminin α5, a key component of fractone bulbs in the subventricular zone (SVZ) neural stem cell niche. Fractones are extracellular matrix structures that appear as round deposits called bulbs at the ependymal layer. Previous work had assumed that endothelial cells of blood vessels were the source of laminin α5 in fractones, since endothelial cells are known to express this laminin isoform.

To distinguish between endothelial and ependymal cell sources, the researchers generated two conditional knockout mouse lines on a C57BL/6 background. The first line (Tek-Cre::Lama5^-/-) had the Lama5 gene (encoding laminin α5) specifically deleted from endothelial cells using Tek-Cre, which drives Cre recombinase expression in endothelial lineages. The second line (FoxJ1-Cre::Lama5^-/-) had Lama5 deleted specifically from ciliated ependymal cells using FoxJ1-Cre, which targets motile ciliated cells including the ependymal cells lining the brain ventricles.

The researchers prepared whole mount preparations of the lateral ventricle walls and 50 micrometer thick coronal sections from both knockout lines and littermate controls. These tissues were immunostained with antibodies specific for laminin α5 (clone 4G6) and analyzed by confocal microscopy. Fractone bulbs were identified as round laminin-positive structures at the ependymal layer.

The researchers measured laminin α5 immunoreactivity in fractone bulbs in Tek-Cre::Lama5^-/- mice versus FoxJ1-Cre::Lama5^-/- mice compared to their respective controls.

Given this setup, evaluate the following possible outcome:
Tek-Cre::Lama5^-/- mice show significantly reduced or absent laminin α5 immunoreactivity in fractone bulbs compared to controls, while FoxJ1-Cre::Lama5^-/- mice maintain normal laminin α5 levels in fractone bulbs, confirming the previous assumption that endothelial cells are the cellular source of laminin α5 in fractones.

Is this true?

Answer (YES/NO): NO